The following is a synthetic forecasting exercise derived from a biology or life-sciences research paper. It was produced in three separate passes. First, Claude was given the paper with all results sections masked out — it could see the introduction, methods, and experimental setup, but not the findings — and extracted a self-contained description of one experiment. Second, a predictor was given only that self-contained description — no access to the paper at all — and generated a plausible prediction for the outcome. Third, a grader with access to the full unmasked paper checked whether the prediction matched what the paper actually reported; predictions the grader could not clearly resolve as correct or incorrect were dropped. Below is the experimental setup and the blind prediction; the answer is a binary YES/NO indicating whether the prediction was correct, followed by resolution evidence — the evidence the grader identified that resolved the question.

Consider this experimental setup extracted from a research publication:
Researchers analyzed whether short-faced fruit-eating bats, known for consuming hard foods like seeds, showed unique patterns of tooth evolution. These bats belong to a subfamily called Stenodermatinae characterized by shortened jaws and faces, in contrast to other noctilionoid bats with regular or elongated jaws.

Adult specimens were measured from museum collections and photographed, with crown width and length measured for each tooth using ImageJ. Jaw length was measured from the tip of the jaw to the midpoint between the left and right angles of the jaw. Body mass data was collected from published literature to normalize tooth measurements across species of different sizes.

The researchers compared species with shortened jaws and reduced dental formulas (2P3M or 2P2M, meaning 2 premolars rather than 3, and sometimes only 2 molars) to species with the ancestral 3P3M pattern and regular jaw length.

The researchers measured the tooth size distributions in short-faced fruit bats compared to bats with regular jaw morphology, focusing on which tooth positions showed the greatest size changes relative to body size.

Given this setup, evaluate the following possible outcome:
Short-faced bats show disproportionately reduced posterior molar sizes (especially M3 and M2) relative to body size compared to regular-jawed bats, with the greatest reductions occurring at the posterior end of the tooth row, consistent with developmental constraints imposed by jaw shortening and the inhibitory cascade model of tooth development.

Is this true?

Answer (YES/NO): NO